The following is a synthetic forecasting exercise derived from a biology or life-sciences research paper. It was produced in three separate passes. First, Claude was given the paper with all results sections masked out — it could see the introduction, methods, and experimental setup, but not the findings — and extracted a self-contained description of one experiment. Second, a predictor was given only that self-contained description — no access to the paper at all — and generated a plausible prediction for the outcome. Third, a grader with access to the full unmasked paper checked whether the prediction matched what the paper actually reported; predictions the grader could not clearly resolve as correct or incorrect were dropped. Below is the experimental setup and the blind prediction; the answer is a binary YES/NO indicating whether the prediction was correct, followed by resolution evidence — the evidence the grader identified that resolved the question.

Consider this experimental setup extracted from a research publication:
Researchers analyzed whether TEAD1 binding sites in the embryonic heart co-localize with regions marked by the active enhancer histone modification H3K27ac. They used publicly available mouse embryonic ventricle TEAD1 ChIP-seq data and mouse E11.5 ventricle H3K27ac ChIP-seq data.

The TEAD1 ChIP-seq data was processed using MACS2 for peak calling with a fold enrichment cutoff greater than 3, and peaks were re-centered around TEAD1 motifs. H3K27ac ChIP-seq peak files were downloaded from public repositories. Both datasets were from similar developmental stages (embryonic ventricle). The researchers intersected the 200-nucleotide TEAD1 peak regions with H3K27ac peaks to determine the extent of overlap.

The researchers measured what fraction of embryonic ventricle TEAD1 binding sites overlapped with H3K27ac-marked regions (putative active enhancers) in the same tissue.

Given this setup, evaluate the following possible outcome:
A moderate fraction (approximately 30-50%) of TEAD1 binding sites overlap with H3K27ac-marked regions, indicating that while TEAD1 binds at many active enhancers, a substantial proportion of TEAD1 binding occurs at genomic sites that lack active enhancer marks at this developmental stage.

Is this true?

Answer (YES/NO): YES